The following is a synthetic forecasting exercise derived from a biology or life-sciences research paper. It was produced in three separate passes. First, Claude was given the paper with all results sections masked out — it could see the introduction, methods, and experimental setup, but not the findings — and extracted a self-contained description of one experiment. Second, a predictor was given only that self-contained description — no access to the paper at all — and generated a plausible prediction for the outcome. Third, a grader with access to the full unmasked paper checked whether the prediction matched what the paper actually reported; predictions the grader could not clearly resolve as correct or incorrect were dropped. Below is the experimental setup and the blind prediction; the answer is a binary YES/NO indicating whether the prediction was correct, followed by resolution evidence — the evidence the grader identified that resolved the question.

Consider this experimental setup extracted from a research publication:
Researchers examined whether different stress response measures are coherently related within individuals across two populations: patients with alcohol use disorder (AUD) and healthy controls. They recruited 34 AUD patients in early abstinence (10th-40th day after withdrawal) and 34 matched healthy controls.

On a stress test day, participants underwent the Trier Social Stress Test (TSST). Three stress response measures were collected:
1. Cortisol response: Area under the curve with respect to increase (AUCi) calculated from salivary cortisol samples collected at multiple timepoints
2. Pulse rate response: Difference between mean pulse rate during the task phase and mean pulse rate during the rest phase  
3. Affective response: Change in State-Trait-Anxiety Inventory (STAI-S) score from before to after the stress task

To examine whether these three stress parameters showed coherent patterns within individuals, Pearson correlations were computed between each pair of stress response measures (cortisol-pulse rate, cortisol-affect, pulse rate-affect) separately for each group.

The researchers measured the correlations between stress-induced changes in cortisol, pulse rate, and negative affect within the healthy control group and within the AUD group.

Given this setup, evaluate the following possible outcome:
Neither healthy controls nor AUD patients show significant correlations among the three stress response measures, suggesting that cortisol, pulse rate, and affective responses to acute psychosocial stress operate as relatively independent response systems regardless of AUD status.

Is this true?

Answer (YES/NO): NO